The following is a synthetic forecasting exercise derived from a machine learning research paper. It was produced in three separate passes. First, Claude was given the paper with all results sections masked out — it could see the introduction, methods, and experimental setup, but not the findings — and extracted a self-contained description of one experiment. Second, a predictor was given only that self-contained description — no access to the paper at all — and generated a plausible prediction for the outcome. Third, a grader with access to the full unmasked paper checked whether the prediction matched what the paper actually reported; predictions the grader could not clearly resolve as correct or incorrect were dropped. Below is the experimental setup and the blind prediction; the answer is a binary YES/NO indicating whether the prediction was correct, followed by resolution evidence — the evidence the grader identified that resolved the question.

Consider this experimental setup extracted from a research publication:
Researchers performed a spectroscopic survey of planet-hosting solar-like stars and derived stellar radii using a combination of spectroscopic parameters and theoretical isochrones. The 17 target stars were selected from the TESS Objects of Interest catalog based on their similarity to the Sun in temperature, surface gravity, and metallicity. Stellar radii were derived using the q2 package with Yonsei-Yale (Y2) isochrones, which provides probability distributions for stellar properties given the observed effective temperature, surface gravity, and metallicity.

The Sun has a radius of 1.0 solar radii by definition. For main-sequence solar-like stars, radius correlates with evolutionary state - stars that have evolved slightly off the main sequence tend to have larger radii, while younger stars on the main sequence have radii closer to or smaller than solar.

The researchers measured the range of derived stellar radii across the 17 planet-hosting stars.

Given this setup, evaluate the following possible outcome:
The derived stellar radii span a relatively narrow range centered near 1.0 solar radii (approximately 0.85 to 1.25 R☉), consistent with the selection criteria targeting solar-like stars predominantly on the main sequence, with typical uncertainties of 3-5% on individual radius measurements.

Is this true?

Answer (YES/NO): NO